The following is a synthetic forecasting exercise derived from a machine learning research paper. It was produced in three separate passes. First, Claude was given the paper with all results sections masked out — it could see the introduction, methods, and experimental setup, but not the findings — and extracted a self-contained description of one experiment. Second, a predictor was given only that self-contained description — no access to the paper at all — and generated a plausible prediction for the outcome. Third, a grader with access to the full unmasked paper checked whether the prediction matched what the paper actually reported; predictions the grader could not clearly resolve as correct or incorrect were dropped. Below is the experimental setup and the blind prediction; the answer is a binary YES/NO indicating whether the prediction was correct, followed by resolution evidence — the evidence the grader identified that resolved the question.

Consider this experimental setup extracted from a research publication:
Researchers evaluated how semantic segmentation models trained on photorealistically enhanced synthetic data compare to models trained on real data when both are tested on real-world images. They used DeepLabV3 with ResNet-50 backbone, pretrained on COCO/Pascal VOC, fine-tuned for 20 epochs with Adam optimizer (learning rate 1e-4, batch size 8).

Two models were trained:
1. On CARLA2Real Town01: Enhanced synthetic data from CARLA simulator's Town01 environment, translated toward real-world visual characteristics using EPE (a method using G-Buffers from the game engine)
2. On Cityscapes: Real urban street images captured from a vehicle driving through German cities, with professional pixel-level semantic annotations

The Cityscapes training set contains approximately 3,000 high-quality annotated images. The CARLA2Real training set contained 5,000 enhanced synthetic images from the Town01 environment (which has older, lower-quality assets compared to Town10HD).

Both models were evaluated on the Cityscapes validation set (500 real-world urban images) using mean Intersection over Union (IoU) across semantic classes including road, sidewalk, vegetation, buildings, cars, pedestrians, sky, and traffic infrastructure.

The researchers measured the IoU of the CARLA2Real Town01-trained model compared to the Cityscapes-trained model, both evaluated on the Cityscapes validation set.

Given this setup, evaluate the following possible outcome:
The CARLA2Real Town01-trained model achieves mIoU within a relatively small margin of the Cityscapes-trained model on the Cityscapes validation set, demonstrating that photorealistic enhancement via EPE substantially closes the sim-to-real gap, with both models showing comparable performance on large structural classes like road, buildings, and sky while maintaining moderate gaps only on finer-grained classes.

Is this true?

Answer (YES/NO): NO